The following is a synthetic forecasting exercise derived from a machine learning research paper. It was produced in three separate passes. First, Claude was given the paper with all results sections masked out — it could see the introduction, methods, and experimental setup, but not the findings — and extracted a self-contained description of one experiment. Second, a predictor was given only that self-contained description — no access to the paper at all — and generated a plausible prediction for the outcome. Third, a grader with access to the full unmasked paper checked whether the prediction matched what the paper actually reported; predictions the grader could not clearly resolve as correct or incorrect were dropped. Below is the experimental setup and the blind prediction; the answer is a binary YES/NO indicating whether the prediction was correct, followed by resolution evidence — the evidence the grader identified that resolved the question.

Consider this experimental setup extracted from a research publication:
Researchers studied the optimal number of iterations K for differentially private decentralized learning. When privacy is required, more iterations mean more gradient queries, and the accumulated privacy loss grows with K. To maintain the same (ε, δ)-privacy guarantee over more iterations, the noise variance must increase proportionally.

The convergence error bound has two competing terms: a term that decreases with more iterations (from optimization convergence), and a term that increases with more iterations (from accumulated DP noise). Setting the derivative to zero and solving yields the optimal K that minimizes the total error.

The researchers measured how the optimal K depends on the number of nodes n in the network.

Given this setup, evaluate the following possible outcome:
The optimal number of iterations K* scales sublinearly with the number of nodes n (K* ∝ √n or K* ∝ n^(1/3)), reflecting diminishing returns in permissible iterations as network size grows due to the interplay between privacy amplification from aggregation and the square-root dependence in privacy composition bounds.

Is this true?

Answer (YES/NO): NO